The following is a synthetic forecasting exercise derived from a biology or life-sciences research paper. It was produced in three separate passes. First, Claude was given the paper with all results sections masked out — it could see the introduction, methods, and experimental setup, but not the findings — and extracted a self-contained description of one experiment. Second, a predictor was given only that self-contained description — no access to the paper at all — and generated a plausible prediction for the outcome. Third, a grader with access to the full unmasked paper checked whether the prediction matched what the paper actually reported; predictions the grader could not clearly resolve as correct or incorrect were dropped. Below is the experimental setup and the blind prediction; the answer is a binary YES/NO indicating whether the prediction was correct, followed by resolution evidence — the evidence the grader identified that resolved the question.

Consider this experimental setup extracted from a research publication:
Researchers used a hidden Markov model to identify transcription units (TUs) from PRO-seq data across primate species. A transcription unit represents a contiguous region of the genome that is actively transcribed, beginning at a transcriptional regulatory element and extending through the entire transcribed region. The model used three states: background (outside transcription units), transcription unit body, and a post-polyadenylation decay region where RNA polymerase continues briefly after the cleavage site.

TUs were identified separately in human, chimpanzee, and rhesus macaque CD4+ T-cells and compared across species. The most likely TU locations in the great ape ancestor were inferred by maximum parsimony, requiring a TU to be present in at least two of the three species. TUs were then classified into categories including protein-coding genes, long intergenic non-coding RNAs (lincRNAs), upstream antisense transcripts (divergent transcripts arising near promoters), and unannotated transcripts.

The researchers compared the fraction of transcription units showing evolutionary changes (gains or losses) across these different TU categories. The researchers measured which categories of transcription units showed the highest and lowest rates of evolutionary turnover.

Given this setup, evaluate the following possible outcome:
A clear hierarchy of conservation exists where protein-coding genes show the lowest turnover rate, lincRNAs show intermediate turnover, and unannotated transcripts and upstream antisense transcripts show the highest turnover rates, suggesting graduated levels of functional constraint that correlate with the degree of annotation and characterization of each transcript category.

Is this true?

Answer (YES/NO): NO